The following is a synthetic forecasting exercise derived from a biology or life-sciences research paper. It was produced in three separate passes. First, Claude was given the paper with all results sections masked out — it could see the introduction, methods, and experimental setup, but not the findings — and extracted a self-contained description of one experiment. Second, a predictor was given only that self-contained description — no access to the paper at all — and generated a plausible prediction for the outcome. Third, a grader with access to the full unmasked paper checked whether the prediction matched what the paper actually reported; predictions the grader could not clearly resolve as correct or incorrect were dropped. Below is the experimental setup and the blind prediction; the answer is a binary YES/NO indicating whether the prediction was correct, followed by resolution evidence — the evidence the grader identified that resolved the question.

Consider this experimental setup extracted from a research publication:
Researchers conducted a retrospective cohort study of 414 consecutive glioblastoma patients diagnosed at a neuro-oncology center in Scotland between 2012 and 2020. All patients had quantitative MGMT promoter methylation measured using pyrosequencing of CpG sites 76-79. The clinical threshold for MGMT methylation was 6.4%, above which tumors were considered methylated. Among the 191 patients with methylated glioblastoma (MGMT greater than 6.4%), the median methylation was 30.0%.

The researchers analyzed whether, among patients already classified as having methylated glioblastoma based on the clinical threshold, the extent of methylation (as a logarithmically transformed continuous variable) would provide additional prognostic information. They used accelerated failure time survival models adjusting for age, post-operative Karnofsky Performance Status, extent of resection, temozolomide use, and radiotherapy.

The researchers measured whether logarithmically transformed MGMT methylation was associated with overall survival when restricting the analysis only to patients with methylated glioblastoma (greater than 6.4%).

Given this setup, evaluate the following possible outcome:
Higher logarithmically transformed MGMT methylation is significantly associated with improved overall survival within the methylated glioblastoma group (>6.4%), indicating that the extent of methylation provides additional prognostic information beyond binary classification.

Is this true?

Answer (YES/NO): NO